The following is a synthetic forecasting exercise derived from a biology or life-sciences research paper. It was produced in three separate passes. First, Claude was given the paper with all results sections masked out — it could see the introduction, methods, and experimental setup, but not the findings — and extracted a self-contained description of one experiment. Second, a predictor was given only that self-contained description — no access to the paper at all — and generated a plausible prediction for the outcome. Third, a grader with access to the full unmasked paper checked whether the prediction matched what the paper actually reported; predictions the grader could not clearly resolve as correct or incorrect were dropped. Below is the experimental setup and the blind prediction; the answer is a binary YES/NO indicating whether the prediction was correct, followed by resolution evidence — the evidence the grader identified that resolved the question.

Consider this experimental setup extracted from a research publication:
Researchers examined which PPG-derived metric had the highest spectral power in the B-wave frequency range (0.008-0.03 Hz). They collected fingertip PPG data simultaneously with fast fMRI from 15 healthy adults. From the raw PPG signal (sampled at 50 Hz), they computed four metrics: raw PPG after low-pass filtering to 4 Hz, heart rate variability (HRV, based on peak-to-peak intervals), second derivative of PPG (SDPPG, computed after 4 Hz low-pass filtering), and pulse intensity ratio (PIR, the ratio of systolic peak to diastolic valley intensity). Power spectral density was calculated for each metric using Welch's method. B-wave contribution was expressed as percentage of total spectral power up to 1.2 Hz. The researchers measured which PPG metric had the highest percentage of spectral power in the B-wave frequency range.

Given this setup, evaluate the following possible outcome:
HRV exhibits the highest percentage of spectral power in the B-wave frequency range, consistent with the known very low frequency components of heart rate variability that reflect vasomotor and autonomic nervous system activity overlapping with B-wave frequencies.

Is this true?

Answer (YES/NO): NO